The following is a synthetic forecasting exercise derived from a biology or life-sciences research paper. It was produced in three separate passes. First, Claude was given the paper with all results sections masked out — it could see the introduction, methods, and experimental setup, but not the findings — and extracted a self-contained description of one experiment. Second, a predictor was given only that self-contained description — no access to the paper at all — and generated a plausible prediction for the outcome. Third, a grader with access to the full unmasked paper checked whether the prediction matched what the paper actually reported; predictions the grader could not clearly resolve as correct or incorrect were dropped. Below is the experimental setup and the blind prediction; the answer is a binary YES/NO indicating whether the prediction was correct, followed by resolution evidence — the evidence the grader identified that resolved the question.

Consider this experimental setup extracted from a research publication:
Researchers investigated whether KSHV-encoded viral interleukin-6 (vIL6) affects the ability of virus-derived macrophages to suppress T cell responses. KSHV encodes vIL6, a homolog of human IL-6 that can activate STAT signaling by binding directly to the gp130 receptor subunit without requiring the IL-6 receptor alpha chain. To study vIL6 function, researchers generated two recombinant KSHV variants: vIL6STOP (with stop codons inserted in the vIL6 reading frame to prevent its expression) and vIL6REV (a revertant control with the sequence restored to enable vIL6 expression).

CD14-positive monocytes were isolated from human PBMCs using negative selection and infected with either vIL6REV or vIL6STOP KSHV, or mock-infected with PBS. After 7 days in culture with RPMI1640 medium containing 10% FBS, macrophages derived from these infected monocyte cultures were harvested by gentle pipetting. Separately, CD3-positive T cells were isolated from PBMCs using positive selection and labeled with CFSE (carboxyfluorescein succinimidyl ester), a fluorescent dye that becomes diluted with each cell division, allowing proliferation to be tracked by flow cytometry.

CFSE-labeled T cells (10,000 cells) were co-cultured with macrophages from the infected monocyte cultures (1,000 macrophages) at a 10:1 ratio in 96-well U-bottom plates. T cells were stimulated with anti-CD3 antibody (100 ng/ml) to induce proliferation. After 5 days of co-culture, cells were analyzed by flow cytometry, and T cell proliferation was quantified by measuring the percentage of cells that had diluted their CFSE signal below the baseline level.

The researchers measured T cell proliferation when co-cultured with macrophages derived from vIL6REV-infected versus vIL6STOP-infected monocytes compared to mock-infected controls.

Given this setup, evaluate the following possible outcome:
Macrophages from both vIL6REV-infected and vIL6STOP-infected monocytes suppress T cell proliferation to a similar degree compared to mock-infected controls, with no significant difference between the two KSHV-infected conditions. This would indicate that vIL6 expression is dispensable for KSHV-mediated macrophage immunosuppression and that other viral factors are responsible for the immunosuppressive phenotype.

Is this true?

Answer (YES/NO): NO